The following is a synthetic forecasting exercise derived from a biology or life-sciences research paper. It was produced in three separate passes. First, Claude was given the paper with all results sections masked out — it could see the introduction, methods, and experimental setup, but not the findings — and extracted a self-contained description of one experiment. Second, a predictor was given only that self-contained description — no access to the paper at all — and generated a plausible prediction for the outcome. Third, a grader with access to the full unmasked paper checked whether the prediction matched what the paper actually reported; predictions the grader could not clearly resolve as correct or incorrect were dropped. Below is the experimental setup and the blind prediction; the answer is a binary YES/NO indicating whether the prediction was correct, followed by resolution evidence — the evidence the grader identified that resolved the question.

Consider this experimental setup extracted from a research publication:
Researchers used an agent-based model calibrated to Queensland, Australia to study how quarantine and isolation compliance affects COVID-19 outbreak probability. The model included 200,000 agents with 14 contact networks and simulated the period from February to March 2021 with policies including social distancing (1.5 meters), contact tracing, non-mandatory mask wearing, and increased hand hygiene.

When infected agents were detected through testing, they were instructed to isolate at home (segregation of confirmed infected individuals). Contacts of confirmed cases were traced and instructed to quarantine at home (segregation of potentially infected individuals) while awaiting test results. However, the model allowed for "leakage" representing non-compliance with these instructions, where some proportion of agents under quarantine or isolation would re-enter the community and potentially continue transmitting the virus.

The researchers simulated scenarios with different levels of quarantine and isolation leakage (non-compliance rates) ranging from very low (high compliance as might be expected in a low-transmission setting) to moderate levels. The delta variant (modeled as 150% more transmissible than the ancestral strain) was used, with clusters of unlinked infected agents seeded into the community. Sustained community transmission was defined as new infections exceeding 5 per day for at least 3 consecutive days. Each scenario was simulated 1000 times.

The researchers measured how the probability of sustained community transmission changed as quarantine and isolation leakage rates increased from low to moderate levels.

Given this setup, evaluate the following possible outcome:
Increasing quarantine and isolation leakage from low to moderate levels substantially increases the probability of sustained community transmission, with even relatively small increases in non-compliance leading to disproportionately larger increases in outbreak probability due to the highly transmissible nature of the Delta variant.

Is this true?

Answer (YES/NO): NO